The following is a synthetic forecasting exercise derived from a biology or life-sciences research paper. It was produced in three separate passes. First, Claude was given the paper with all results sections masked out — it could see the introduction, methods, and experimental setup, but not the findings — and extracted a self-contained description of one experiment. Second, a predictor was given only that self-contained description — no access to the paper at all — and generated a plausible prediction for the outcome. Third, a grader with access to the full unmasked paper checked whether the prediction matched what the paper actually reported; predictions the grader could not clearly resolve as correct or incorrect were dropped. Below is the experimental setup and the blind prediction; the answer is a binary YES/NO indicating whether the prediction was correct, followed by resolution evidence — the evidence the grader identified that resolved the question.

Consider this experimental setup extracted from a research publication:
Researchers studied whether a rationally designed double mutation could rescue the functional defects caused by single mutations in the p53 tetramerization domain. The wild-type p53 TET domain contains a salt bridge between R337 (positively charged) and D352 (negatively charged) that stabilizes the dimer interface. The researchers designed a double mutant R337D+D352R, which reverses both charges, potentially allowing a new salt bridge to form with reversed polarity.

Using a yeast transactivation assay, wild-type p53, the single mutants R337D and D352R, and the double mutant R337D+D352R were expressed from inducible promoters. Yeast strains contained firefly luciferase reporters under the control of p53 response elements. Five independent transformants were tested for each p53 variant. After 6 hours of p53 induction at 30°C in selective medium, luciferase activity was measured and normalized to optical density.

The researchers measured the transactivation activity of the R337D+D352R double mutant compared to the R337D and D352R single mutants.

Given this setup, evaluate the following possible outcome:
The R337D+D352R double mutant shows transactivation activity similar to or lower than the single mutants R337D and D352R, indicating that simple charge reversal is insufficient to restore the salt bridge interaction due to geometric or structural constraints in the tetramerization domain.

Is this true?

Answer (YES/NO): NO